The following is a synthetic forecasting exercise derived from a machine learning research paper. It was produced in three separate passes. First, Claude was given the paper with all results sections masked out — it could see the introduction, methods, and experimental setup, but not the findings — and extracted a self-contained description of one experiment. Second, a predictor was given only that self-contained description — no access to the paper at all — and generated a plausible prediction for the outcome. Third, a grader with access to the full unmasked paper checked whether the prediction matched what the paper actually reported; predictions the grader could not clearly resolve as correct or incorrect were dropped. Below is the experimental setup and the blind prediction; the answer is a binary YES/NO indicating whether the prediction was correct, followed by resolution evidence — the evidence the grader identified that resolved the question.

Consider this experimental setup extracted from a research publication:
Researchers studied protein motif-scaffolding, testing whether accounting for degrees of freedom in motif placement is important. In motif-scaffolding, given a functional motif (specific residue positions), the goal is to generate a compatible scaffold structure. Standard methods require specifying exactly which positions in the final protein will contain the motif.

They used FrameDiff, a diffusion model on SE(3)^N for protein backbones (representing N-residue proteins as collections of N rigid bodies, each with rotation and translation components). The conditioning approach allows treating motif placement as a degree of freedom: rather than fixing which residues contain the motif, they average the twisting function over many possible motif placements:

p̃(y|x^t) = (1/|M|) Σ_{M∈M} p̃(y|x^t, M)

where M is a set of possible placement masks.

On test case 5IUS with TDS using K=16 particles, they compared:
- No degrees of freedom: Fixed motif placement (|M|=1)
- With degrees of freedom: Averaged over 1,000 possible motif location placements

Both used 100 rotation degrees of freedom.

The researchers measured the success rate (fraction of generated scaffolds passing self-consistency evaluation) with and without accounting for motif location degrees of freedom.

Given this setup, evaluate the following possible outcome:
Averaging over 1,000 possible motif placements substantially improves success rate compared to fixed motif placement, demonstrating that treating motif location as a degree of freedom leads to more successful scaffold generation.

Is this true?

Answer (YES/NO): YES